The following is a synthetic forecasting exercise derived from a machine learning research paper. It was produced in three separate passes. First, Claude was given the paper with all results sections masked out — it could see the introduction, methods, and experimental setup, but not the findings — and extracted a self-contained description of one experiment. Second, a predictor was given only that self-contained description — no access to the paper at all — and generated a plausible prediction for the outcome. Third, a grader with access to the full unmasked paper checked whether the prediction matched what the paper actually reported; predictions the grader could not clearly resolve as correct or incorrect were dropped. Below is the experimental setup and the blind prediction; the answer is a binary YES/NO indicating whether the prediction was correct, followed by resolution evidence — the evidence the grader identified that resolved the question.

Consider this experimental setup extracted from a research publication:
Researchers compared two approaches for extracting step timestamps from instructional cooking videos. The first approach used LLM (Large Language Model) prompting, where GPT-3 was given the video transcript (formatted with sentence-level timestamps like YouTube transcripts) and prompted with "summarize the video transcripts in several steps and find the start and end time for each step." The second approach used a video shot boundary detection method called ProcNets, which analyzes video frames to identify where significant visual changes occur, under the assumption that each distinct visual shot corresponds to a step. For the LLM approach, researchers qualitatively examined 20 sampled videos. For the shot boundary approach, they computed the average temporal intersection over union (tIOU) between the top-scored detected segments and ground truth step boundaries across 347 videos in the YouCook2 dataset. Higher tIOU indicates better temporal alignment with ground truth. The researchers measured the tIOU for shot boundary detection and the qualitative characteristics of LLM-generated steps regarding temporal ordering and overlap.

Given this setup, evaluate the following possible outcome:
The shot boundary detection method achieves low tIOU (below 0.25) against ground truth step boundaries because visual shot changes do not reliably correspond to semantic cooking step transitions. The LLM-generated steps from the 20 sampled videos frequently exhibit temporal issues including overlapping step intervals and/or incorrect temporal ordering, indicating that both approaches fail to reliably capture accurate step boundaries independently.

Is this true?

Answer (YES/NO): NO